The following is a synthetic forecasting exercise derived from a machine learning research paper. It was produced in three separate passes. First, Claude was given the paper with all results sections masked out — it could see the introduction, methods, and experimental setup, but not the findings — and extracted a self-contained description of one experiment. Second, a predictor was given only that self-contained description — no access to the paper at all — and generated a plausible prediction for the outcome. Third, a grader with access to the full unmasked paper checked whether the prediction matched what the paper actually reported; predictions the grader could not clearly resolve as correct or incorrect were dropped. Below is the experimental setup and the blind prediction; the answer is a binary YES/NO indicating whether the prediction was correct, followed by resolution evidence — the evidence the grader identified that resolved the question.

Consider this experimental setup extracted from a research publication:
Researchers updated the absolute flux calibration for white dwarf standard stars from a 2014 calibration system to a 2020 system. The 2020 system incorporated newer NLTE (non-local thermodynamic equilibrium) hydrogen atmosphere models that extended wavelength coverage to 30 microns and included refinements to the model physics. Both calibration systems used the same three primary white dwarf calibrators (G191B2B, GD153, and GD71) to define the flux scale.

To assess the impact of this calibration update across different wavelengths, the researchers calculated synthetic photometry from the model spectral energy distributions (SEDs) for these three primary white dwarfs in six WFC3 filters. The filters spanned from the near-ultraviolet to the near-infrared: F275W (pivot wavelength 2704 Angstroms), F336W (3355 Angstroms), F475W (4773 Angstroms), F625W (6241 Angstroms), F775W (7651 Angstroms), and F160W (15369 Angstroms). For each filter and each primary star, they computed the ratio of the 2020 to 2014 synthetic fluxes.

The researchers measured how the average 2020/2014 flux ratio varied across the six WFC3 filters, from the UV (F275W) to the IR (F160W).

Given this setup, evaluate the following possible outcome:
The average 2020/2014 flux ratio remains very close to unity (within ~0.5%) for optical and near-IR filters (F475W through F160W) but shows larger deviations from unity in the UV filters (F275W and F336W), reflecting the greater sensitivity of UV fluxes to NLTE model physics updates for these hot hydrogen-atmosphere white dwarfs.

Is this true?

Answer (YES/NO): NO